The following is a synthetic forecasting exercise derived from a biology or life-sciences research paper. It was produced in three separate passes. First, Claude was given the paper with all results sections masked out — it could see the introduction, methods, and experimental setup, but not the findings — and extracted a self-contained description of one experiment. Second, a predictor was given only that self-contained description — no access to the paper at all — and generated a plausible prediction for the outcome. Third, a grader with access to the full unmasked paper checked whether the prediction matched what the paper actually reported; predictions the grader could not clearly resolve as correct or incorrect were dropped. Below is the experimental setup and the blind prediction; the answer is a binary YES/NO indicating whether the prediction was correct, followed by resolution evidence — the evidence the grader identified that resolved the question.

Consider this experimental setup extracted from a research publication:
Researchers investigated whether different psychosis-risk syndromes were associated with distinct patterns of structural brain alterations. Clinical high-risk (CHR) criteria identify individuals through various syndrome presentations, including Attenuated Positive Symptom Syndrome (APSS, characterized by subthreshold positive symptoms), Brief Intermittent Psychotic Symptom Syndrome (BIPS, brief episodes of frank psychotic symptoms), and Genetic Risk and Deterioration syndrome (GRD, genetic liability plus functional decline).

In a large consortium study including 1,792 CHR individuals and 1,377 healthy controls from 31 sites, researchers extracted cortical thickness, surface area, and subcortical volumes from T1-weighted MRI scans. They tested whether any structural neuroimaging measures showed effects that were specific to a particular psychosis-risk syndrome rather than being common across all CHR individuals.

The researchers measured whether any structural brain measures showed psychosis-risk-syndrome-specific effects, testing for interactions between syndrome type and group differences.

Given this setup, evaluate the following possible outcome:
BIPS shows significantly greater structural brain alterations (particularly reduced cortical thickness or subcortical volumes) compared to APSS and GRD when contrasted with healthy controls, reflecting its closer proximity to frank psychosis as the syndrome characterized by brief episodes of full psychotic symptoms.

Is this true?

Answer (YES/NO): NO